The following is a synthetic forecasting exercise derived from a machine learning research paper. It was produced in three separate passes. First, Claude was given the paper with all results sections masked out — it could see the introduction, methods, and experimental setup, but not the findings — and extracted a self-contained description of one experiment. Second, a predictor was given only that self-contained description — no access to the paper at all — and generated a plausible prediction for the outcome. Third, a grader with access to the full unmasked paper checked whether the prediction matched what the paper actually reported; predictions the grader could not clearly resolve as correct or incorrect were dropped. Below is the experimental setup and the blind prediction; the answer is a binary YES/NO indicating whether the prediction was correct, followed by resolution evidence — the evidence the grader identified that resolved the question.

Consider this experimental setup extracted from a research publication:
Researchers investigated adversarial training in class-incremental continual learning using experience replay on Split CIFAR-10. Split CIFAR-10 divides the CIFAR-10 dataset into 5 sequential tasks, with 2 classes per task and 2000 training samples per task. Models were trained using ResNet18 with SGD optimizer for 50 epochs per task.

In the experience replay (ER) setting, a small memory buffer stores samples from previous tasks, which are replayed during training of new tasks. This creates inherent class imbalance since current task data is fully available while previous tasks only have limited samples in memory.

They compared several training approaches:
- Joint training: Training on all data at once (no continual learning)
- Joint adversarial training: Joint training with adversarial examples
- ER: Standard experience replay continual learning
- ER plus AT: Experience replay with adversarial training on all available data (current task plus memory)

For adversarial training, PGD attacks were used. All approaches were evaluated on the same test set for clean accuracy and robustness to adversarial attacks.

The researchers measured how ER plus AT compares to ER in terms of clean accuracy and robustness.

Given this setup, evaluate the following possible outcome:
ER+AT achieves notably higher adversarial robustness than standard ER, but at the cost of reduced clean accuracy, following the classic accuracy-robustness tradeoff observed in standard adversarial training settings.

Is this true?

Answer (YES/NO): NO